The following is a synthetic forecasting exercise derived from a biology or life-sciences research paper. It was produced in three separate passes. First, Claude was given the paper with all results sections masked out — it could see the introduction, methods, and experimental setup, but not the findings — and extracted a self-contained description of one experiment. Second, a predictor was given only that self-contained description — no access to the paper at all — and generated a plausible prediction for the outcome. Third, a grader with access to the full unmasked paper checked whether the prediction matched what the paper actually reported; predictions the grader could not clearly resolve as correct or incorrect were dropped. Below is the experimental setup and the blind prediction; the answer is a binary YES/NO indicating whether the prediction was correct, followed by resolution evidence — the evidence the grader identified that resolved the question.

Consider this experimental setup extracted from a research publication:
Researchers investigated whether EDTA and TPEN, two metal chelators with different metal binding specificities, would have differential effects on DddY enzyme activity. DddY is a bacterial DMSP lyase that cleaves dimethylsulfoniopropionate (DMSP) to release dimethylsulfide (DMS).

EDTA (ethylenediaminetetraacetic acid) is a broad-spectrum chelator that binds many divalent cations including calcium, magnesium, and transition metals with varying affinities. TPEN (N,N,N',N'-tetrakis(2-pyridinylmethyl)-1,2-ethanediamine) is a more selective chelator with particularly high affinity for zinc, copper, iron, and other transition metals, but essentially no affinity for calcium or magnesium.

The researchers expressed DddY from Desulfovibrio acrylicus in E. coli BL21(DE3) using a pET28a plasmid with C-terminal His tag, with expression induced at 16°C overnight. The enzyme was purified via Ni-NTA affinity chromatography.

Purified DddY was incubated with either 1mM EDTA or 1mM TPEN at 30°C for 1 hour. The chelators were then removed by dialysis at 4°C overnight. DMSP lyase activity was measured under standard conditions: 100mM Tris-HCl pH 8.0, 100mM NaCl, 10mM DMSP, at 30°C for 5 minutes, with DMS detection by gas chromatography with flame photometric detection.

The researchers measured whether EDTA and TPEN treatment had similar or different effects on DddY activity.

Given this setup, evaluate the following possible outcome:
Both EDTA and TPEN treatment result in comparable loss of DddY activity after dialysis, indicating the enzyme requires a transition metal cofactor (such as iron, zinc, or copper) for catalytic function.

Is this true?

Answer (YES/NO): NO